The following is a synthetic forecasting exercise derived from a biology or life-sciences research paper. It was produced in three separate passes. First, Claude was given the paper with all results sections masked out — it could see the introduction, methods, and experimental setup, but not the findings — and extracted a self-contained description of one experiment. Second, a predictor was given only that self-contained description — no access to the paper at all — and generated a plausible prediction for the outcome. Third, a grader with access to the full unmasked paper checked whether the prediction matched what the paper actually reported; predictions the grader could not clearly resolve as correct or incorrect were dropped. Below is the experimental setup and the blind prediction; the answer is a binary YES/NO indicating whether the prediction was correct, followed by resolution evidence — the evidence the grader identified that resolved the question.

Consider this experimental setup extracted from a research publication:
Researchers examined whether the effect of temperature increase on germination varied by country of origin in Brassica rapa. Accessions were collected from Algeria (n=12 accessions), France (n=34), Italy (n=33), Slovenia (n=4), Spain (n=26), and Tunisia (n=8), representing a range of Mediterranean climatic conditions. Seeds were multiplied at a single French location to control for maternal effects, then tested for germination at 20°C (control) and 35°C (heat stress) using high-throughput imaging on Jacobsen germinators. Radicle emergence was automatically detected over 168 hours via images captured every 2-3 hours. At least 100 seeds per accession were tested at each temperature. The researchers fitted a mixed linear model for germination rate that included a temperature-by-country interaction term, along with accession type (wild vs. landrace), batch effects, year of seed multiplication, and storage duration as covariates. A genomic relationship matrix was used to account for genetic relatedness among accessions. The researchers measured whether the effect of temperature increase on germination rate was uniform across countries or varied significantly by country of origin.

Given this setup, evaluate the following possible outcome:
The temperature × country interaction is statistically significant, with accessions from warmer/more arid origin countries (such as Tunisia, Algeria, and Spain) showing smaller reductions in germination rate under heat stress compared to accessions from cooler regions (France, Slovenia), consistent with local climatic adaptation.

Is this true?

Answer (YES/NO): NO